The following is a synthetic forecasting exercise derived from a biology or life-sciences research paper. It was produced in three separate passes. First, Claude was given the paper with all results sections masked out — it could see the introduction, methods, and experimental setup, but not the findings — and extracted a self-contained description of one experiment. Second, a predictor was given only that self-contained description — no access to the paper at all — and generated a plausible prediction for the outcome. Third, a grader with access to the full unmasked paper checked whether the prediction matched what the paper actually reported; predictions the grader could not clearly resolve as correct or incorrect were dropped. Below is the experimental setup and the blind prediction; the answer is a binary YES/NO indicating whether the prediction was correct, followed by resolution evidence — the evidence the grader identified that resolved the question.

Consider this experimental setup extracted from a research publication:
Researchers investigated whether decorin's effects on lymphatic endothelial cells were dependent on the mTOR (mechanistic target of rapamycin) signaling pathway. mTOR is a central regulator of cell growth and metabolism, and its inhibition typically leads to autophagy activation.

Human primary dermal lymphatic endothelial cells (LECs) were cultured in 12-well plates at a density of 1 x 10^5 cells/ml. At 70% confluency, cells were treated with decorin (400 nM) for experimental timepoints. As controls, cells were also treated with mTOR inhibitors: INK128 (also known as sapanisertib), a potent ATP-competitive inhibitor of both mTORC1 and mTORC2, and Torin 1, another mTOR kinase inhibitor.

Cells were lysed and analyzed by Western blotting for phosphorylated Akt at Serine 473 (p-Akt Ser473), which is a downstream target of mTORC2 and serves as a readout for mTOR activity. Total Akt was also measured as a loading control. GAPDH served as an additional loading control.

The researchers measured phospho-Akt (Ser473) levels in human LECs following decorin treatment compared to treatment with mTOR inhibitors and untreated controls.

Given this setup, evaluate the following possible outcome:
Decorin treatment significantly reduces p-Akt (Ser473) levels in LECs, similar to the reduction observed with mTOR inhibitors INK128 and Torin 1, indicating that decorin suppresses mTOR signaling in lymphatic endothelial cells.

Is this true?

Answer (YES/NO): NO